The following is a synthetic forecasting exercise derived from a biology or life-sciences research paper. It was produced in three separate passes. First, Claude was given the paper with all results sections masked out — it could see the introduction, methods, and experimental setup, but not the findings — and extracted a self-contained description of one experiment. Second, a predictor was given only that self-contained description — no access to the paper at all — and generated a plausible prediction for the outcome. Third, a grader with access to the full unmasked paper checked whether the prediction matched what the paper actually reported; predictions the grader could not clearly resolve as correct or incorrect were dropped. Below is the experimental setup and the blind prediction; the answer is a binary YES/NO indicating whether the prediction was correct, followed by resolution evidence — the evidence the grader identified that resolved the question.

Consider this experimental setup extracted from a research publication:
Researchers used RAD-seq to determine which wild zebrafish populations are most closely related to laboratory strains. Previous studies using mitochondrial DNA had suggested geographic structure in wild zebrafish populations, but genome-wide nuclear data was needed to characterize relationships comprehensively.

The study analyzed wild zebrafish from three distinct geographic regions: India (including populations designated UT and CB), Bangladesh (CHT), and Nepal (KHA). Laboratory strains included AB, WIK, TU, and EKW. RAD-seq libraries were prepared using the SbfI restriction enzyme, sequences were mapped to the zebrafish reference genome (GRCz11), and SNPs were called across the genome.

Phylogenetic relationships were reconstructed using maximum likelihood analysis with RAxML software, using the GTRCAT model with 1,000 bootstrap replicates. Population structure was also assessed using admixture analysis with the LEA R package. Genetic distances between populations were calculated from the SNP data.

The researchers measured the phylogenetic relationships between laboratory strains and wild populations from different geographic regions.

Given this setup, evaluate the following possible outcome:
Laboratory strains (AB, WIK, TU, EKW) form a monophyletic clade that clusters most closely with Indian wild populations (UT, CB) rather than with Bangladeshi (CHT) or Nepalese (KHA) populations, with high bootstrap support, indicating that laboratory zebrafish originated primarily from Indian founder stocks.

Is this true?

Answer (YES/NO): NO